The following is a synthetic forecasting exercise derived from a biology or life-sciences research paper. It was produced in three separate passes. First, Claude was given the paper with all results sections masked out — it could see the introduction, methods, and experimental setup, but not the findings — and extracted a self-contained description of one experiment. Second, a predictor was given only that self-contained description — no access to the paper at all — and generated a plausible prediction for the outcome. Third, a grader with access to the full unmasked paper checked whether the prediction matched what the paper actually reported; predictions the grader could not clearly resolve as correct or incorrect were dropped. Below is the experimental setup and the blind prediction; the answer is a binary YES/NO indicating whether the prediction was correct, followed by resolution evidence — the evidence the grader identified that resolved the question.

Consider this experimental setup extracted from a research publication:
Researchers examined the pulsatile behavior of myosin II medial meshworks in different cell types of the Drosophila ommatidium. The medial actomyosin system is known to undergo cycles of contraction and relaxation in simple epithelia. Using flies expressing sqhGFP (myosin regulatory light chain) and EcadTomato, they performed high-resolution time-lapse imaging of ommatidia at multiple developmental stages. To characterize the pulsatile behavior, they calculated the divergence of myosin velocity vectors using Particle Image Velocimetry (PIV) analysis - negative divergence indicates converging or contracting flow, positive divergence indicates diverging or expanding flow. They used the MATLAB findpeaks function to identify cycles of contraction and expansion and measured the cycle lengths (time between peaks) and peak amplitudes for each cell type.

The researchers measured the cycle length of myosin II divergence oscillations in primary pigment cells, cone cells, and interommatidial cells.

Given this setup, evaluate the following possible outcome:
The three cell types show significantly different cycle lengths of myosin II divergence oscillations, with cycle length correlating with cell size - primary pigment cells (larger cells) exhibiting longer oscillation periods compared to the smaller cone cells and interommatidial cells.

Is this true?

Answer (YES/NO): NO